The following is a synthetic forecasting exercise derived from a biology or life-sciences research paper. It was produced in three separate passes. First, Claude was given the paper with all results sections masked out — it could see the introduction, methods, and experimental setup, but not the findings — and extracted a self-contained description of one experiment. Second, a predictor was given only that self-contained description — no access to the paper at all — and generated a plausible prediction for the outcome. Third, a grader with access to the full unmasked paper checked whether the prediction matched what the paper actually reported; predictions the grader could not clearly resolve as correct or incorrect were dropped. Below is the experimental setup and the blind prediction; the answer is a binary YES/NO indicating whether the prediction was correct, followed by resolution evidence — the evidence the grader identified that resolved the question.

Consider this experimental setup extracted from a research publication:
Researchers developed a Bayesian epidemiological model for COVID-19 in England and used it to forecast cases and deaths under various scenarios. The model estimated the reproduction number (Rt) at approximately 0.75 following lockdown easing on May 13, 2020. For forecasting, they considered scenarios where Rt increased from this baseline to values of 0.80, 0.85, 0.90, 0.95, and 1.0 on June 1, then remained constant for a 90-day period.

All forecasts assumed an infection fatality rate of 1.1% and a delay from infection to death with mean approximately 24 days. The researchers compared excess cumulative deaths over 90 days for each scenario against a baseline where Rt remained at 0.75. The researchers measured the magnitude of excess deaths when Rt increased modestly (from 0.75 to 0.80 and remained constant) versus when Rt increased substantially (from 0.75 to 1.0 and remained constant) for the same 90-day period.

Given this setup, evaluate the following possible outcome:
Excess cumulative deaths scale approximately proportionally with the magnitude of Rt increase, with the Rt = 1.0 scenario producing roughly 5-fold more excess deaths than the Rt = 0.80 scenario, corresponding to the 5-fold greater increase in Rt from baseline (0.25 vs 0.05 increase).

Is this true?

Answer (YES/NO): NO